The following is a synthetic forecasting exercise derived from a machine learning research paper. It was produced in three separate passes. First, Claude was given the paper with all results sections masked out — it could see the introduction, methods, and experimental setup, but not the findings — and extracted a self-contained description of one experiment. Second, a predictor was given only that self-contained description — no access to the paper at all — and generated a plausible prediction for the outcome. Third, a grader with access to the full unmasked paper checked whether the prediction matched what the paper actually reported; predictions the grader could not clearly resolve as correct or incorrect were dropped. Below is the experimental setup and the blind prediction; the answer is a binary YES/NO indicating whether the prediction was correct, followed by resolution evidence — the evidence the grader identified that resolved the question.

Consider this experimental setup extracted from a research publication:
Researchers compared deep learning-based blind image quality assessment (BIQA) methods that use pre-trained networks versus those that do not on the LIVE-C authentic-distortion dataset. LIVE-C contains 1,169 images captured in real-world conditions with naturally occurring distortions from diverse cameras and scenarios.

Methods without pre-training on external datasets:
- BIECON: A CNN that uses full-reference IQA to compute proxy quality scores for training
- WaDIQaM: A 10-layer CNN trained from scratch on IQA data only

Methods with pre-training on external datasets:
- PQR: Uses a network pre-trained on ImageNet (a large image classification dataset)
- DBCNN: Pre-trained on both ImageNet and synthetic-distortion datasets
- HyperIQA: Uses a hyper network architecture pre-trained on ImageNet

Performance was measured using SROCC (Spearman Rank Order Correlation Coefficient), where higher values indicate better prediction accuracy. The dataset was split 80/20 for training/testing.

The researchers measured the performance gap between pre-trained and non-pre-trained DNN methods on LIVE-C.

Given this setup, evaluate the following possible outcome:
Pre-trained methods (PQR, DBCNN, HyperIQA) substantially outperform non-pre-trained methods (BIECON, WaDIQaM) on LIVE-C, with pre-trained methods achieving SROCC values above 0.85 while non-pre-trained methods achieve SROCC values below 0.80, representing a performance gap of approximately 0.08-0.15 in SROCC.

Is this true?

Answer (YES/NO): NO